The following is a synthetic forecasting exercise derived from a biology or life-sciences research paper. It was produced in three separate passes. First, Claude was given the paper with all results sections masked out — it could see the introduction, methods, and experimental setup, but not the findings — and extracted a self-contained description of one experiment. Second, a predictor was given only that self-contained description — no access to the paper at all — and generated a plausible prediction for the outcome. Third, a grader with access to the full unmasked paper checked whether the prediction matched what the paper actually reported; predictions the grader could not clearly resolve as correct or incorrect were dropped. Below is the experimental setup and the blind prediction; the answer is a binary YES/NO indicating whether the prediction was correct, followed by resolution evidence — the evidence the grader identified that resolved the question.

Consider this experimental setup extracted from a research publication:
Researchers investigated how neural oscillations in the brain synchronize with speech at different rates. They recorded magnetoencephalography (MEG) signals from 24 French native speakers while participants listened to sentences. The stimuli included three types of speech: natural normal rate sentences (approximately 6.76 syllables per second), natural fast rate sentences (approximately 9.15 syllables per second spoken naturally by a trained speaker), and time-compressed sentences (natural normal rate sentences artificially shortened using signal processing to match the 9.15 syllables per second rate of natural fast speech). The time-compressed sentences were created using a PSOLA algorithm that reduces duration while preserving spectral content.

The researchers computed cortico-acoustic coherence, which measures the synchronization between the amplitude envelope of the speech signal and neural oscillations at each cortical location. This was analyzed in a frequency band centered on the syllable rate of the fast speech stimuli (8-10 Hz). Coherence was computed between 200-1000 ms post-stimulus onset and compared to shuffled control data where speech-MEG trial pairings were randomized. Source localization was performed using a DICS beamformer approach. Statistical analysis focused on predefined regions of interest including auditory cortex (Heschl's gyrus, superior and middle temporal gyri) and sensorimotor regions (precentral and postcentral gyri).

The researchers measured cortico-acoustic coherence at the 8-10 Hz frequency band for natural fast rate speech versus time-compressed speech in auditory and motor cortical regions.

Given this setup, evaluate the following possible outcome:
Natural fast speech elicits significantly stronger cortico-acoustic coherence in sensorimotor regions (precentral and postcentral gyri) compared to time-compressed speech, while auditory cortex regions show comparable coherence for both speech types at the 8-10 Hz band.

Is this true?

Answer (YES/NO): NO